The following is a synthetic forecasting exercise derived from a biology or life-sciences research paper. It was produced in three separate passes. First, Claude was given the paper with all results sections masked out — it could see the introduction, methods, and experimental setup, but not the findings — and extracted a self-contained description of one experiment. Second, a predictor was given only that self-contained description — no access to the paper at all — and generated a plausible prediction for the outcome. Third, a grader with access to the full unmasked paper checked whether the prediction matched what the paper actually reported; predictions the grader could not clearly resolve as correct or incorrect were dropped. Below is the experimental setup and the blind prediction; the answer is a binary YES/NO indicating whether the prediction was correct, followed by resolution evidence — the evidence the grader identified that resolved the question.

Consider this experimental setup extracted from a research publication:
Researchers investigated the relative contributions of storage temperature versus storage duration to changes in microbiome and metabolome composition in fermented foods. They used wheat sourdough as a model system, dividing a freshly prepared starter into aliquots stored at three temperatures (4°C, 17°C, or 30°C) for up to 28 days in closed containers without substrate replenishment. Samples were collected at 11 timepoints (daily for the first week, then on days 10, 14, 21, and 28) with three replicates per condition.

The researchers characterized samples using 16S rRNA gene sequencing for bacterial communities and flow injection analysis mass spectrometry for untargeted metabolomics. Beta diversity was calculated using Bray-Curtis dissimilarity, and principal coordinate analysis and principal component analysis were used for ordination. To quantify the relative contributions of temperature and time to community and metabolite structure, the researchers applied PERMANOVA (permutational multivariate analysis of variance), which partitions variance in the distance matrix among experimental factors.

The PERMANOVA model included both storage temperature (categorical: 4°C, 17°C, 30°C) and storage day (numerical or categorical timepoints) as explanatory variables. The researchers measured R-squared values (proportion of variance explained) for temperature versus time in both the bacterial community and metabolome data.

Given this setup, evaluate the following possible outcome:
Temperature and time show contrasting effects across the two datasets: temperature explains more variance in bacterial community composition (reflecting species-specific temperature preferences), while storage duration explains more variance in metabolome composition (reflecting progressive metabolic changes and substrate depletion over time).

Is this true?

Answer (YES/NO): NO